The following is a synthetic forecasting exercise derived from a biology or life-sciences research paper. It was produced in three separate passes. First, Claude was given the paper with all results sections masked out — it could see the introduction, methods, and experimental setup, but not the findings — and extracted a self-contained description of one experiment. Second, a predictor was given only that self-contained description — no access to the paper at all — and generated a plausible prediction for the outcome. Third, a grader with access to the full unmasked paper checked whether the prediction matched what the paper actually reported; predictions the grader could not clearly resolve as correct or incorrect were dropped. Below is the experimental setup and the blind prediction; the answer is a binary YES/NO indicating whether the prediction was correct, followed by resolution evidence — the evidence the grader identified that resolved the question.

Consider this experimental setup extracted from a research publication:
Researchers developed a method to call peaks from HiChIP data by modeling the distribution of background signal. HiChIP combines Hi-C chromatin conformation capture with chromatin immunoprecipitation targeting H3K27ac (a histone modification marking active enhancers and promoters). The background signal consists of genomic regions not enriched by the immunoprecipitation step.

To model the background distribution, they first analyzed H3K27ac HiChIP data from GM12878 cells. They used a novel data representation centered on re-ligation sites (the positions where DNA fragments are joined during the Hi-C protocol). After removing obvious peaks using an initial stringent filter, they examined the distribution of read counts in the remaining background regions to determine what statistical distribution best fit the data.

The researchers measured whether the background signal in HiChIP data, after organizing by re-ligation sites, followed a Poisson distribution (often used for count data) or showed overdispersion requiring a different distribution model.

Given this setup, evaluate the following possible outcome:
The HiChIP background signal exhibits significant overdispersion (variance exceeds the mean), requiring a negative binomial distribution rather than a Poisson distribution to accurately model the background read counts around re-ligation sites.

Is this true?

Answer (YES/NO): YES